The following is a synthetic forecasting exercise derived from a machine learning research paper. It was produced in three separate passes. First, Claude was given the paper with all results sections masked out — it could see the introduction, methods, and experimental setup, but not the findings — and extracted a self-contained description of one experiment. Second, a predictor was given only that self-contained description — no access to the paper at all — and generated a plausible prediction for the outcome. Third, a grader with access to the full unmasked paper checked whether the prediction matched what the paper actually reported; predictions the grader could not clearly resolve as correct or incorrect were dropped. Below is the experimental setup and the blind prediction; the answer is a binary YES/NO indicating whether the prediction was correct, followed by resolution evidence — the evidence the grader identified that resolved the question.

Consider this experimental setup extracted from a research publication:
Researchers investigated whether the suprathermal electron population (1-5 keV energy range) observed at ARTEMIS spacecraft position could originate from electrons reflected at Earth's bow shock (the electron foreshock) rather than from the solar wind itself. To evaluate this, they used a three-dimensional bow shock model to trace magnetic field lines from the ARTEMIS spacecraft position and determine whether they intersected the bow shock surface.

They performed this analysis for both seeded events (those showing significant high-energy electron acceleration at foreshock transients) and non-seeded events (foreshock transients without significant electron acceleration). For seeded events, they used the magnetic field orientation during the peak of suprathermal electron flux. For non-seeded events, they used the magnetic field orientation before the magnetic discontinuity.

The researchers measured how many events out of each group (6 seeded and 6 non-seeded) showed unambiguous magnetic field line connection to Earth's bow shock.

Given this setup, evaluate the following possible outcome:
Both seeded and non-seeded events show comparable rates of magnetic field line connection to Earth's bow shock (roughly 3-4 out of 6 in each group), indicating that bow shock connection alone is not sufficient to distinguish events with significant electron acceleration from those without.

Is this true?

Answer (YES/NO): NO